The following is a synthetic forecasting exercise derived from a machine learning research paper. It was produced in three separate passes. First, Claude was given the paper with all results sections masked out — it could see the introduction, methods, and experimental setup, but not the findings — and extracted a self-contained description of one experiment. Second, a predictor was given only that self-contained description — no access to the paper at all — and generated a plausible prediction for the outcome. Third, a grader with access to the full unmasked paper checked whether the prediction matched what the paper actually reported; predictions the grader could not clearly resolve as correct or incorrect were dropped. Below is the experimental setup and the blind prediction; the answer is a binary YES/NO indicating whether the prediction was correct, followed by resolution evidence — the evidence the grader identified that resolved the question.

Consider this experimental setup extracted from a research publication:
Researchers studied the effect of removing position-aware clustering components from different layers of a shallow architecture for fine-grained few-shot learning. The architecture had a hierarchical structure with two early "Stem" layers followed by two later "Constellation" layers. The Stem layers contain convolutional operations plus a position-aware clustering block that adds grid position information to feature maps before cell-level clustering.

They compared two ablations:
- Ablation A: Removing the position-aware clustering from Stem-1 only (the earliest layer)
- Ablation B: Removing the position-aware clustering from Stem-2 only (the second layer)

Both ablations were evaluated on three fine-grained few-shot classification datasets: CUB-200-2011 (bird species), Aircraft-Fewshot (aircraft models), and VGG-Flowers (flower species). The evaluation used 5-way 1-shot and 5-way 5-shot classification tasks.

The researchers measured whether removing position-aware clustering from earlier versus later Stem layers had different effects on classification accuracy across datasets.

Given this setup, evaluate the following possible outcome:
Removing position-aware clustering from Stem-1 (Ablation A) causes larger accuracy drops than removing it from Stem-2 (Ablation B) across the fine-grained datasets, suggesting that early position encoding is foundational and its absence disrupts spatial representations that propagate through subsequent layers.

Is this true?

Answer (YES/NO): YES